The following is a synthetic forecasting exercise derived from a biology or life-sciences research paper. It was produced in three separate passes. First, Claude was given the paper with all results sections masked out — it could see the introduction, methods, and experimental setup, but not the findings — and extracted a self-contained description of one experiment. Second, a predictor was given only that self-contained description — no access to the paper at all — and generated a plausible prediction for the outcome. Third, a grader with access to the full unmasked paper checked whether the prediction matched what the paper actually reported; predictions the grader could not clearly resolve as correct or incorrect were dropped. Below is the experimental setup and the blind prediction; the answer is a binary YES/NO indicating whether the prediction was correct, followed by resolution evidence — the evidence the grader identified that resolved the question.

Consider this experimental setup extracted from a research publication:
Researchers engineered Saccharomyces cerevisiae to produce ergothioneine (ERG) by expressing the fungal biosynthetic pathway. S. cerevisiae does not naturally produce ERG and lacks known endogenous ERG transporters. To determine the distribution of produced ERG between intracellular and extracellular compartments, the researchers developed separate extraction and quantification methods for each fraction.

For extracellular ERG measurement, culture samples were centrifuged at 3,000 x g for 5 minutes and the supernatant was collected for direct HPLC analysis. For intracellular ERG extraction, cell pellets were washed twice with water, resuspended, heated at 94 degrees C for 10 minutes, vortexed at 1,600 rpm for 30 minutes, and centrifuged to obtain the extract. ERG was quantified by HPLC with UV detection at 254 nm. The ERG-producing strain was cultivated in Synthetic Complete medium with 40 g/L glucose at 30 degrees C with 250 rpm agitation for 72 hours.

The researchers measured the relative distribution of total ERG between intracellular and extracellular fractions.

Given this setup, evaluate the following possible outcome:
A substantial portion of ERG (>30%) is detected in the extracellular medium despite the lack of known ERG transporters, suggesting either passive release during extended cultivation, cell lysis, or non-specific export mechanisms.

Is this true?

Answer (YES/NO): NO